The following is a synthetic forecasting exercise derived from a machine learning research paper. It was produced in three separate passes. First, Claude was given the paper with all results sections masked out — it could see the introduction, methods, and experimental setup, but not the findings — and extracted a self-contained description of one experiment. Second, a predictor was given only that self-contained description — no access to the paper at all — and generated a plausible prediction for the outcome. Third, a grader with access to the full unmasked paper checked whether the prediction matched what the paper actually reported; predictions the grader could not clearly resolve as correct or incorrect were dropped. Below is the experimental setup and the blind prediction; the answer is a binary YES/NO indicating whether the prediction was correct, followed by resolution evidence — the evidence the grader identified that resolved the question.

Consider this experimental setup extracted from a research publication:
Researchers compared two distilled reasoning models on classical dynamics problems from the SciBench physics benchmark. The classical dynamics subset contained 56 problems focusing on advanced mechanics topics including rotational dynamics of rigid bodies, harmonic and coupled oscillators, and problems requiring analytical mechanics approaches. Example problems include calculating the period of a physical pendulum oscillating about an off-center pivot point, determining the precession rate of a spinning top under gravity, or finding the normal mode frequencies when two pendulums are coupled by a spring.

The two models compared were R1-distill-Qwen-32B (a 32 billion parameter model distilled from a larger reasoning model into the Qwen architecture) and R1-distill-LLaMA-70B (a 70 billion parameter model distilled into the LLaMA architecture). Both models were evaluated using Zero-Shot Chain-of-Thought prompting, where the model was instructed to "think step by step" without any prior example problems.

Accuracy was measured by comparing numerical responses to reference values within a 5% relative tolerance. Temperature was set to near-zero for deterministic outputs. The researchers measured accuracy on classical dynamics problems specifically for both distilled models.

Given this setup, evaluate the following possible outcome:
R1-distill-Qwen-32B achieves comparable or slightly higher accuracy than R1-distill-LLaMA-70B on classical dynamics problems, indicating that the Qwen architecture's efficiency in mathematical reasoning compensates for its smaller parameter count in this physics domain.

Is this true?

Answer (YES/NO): NO